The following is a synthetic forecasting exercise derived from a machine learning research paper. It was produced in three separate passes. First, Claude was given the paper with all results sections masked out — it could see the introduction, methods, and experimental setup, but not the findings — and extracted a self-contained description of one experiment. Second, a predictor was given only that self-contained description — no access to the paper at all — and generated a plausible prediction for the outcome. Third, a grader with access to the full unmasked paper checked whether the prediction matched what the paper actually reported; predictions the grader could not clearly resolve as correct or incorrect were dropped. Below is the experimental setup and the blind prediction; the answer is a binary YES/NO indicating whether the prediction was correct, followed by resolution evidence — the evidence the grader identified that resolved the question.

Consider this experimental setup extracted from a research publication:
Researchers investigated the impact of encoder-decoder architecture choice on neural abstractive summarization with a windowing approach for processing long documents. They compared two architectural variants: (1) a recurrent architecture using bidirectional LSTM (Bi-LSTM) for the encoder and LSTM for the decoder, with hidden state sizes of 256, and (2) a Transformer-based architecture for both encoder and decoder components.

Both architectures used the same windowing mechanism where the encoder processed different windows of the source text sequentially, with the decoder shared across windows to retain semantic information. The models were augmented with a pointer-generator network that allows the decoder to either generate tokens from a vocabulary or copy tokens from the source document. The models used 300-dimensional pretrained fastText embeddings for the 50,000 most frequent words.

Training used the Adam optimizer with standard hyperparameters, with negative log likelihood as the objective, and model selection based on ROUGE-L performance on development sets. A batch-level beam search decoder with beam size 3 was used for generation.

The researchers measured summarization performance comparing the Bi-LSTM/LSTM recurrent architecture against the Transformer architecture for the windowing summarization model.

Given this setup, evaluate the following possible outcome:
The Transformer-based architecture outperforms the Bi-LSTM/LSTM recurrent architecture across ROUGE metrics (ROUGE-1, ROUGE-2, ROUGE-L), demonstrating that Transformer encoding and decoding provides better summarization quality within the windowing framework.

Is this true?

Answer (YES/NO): NO